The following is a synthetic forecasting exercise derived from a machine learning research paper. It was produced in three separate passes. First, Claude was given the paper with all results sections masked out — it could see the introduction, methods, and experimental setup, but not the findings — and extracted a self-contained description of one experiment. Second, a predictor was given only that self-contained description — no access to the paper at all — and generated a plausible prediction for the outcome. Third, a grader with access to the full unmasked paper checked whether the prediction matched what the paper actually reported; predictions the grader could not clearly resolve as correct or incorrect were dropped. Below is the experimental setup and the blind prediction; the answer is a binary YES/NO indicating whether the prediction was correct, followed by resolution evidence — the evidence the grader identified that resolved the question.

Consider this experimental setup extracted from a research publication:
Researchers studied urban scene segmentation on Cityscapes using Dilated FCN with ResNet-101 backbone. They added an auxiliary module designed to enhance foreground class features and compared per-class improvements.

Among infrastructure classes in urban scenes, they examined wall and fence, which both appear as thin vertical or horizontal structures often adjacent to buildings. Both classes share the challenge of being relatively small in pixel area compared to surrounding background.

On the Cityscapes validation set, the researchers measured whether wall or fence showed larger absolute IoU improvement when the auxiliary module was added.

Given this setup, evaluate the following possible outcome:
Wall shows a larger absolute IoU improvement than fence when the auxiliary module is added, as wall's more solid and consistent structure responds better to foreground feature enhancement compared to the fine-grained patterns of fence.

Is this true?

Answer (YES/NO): YES